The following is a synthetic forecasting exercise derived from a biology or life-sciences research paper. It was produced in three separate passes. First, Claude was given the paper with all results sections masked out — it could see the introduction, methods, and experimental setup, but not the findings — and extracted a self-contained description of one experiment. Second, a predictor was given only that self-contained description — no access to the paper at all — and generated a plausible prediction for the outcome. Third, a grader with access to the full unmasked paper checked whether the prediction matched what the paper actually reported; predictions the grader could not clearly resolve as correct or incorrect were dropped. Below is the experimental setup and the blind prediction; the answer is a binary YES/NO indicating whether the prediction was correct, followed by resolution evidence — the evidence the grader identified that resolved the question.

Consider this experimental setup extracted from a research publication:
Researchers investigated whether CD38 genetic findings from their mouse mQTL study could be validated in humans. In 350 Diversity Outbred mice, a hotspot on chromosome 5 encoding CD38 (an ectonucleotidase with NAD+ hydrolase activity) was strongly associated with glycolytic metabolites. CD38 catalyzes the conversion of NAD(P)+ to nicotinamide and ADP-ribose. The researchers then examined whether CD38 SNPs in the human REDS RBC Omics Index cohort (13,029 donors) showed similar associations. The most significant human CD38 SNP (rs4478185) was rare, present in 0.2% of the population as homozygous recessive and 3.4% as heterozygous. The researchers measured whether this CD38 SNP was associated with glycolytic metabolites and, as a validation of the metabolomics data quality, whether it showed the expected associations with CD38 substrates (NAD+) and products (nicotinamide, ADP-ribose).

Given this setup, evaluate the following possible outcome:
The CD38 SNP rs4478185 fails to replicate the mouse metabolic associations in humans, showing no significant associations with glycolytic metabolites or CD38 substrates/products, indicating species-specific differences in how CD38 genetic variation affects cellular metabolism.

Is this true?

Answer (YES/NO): NO